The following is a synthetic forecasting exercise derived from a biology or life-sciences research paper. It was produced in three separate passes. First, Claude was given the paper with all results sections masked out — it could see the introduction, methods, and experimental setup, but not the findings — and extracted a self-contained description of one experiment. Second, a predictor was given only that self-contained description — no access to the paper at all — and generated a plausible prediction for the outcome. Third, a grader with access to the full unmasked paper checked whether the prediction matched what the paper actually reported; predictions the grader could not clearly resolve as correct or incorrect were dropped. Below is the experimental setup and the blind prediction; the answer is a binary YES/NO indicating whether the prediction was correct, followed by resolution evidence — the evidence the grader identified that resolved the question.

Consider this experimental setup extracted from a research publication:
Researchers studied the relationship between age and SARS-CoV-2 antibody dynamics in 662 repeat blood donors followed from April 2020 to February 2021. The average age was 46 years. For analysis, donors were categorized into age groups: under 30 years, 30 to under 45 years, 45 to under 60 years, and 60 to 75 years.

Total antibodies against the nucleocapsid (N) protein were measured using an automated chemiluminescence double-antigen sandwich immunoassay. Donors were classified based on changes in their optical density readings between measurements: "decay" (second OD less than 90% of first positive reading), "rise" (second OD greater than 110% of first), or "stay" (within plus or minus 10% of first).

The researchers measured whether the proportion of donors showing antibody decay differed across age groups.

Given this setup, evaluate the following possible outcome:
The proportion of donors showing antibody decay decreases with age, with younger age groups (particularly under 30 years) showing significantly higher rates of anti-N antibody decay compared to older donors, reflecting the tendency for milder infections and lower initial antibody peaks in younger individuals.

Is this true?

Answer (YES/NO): NO